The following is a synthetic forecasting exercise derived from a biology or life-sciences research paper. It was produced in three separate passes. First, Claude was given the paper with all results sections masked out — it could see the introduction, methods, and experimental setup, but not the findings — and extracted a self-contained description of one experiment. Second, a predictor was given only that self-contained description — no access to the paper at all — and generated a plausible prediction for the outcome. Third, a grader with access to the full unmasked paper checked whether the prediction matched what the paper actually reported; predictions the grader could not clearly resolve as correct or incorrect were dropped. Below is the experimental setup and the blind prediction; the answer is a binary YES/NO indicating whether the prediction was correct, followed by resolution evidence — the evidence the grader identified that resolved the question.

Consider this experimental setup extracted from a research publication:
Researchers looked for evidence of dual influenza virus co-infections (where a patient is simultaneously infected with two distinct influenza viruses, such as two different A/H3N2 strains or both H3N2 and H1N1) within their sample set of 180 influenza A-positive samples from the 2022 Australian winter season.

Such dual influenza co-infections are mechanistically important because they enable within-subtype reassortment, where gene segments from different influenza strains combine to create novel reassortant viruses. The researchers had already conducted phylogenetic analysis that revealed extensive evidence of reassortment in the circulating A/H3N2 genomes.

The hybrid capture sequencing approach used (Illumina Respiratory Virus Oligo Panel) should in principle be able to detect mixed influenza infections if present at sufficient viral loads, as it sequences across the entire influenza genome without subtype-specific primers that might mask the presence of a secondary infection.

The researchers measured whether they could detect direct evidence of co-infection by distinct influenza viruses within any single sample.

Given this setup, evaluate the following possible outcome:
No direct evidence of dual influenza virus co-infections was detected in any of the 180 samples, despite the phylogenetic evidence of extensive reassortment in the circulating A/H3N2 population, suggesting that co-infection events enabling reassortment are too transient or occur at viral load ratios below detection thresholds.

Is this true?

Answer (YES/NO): YES